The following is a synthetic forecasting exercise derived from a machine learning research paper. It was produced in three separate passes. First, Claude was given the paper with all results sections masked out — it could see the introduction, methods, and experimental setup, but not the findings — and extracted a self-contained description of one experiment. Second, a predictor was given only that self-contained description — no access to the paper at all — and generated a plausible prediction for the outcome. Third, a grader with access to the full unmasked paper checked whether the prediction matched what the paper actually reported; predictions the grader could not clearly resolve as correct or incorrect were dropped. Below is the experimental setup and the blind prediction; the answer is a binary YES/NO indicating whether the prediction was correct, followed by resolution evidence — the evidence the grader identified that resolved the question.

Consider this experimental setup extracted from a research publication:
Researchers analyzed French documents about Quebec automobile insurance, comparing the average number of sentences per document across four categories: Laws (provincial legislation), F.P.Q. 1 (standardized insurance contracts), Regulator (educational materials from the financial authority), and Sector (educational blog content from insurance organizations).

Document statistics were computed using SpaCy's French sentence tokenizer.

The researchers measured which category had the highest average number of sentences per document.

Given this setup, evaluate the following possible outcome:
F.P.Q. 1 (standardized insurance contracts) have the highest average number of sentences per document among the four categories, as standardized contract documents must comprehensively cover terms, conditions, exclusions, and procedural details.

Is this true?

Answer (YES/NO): YES